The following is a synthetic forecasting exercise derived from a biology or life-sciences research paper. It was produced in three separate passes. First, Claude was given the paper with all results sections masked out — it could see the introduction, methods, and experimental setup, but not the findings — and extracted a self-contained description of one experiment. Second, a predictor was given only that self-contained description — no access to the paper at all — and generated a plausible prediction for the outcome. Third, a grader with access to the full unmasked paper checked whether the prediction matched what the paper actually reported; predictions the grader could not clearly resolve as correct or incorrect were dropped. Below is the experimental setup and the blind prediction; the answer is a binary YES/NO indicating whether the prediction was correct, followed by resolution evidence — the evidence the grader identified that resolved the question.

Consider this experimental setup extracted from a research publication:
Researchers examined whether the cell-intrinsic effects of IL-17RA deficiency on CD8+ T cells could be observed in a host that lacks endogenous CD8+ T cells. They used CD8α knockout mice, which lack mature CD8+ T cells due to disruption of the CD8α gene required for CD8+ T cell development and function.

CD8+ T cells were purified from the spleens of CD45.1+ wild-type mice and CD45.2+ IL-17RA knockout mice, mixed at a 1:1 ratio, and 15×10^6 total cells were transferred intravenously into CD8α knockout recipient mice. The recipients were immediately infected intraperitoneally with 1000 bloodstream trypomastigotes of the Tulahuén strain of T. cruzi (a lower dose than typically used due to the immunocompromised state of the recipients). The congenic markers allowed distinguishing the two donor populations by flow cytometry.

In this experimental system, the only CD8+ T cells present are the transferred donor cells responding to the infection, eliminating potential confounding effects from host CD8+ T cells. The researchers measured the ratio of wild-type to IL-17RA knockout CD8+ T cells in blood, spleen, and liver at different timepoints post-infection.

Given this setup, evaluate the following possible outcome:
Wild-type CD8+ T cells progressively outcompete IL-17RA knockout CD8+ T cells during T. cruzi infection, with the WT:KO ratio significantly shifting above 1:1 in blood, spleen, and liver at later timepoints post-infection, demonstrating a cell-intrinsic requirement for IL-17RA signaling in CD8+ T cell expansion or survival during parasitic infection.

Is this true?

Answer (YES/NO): NO